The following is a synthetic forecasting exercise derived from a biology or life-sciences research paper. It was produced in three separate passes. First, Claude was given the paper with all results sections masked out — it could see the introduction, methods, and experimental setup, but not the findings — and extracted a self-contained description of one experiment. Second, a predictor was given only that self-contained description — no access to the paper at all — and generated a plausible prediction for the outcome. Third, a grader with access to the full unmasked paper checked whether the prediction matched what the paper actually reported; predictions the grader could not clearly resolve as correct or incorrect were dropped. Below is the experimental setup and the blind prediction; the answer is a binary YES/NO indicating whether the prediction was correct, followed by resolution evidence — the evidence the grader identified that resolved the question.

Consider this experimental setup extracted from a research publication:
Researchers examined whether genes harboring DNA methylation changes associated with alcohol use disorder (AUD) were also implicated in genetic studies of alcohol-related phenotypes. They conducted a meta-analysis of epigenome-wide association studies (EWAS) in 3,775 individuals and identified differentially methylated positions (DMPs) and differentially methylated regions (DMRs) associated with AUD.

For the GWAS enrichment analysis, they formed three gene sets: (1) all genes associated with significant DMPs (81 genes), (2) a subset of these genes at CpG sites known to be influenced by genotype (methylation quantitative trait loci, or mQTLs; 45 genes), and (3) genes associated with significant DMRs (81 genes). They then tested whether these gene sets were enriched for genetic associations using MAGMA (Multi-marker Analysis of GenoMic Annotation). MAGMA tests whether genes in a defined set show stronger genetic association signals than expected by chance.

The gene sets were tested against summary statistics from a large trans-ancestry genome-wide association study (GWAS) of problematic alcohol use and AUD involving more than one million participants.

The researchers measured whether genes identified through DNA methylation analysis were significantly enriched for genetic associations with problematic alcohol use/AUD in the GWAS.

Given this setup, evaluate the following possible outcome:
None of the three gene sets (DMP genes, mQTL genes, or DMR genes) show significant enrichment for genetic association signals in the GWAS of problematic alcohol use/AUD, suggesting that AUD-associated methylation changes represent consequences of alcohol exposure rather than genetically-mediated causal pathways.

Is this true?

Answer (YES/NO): YES